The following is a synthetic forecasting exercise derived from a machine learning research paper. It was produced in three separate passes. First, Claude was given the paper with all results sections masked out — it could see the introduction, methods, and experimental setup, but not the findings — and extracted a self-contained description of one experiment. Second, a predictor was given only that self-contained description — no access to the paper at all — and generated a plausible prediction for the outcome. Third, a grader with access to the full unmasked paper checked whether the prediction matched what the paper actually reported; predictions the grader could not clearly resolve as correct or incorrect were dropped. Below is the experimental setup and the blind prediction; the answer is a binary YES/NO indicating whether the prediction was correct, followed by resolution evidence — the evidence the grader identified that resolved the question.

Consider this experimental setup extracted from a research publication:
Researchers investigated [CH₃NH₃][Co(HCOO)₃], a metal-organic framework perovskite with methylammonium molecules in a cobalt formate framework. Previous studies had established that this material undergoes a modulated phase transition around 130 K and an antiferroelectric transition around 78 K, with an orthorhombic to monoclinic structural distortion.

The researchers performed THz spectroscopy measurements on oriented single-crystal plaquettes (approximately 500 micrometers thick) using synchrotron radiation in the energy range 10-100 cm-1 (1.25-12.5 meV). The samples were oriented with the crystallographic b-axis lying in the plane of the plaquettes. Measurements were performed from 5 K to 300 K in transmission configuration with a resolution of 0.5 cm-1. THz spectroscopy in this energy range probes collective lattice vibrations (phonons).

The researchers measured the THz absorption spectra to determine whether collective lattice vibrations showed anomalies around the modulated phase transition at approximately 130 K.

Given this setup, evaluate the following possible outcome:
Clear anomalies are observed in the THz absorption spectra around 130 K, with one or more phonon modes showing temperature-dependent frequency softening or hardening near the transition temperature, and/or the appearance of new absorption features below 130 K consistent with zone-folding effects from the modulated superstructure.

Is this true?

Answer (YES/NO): YES